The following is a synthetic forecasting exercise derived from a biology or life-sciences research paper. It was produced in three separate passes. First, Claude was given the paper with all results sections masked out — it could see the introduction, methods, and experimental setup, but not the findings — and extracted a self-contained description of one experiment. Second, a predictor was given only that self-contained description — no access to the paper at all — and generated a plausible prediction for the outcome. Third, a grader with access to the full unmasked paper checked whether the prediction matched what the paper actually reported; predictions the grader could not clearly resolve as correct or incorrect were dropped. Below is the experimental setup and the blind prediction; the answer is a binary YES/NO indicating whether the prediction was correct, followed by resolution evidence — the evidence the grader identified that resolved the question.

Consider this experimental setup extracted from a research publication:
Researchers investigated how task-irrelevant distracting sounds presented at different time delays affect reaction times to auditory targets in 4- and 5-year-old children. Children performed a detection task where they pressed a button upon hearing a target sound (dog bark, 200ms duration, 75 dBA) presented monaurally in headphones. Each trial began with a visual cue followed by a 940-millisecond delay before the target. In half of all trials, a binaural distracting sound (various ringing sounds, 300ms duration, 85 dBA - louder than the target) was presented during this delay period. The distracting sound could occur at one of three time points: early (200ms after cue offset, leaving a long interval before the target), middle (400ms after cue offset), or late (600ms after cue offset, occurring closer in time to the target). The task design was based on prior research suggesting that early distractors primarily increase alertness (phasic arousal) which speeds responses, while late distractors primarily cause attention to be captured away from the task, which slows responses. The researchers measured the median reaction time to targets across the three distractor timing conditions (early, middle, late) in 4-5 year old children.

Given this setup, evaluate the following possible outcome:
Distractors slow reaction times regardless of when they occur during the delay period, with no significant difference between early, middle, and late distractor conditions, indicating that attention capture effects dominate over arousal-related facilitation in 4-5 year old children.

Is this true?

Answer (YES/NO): NO